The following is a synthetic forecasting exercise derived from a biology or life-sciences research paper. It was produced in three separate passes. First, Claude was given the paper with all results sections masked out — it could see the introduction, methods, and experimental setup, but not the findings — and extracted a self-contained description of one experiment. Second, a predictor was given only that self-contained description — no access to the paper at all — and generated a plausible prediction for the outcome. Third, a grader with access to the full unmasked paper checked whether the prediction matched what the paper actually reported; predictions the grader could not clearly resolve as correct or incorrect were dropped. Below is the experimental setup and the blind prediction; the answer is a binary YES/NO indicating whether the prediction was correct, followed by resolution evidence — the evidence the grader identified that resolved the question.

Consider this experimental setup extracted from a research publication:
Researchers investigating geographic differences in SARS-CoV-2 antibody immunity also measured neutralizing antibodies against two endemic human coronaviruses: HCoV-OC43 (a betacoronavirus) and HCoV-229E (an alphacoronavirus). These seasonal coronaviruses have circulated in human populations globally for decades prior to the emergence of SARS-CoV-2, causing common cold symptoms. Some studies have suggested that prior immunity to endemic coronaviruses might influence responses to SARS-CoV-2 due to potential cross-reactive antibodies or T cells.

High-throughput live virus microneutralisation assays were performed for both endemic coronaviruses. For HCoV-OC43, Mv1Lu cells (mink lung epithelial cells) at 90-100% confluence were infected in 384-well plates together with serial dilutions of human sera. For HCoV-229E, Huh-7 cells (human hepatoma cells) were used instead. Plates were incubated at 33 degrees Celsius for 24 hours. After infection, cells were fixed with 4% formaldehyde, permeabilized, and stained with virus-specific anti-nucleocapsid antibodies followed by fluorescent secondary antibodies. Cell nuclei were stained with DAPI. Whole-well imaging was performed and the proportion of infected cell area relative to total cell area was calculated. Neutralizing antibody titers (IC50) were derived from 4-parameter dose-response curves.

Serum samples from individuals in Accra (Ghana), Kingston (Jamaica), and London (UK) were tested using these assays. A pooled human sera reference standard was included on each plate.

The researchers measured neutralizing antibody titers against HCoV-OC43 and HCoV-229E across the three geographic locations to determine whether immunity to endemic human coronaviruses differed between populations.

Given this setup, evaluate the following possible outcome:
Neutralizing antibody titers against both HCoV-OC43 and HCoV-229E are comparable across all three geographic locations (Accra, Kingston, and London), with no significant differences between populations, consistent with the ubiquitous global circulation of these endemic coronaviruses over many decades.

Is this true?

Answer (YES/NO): NO